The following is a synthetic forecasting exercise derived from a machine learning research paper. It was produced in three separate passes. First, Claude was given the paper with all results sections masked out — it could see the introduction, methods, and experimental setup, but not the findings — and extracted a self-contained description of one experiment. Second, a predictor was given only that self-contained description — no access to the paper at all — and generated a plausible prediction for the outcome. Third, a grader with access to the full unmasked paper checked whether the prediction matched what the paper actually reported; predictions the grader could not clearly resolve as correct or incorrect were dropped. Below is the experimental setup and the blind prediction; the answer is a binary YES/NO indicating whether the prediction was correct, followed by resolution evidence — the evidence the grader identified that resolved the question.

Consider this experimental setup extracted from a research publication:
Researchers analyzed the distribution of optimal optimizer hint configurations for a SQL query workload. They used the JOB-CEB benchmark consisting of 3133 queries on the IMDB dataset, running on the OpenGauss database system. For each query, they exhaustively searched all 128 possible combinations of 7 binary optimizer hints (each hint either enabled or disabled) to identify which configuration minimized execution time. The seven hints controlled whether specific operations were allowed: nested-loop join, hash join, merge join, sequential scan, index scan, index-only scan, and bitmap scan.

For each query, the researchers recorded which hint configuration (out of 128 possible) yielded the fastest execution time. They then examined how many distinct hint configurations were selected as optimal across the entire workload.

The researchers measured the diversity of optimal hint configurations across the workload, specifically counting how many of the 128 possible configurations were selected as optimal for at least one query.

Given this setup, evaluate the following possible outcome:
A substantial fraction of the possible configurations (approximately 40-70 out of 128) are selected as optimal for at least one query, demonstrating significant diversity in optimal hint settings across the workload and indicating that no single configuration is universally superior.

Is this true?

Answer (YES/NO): NO